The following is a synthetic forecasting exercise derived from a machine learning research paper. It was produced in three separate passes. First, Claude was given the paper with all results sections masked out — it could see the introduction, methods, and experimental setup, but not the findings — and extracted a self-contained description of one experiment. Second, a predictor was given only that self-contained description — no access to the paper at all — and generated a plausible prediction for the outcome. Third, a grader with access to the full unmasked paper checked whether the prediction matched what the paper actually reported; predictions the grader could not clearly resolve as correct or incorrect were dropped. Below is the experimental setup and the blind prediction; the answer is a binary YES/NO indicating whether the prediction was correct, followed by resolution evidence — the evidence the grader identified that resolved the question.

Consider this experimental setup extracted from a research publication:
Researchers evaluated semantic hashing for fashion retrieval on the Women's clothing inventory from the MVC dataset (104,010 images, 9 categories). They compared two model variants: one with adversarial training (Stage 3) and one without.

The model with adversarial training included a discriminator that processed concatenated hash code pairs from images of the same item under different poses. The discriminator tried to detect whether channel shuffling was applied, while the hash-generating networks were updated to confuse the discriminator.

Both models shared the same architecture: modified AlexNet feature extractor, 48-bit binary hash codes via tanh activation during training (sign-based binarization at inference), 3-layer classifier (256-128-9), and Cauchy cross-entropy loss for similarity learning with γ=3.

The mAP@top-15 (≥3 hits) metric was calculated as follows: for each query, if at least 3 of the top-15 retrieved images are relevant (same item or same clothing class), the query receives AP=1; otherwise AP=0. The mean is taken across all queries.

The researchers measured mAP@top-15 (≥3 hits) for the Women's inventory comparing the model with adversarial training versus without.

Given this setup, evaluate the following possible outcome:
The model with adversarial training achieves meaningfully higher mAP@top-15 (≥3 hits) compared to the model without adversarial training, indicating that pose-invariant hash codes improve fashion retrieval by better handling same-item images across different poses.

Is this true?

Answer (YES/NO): NO